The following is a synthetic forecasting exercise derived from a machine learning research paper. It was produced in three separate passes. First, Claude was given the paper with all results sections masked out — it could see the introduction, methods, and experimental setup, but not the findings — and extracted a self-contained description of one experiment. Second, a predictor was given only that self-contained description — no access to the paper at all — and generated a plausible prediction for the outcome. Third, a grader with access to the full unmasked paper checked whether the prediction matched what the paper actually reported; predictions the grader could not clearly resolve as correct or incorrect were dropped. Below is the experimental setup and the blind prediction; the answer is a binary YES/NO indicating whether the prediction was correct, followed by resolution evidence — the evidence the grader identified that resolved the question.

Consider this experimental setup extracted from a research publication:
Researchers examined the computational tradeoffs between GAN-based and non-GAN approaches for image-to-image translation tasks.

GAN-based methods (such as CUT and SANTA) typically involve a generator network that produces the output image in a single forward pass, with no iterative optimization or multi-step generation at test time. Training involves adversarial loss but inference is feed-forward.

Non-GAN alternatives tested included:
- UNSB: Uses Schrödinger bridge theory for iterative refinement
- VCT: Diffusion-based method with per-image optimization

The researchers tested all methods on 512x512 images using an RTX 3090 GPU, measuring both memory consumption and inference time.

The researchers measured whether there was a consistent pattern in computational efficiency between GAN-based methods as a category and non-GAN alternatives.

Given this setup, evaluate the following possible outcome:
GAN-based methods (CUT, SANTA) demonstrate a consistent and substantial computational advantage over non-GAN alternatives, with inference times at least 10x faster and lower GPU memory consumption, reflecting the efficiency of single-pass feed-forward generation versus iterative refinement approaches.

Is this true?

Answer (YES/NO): NO